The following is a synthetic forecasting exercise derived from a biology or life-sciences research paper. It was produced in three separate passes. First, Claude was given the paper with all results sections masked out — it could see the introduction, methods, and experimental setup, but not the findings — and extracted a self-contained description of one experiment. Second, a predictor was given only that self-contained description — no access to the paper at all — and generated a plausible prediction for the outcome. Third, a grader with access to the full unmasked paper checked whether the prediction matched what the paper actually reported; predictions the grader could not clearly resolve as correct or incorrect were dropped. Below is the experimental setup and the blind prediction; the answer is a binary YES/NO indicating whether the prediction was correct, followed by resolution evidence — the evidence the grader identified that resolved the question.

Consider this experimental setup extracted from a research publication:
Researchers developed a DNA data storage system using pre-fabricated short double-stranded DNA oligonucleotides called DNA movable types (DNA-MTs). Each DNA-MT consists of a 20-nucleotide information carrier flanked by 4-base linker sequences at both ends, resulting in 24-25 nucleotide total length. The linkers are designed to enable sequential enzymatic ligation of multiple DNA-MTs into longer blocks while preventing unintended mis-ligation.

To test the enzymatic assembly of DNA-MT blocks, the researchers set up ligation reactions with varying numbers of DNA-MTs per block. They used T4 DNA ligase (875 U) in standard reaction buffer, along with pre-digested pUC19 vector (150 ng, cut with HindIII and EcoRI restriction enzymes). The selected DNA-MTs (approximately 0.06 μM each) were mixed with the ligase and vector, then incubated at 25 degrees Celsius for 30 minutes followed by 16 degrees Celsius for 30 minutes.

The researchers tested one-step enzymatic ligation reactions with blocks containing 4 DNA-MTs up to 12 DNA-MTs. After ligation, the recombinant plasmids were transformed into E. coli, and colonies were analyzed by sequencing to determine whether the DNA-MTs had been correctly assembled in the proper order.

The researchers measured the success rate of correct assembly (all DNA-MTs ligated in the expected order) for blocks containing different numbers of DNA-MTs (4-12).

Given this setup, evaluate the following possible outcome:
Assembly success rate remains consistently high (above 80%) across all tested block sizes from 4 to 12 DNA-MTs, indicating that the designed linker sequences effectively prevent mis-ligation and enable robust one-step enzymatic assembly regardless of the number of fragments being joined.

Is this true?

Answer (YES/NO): YES